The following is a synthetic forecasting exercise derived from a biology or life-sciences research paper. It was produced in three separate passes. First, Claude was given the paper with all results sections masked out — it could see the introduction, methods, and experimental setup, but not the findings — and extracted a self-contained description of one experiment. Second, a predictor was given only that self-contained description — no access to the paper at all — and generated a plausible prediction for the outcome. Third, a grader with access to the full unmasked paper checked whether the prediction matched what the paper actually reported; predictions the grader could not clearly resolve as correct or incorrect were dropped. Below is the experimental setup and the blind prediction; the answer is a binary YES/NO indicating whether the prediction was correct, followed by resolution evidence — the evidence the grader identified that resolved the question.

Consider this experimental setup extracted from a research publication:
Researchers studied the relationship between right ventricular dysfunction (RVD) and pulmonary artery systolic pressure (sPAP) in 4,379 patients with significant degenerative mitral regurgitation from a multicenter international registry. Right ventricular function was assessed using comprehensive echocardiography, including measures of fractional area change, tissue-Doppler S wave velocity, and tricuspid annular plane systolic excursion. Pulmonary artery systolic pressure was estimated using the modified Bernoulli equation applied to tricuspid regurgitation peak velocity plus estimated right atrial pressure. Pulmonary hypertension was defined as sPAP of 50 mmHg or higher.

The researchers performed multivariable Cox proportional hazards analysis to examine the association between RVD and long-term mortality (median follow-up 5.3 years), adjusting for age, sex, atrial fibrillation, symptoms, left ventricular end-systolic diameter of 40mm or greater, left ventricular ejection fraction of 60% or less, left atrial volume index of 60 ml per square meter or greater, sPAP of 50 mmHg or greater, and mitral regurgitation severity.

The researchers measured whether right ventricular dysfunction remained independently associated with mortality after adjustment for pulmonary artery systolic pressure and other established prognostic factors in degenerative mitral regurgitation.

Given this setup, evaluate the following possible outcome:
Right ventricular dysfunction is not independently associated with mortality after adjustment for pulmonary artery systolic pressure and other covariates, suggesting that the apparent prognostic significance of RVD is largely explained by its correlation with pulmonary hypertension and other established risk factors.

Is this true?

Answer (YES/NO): NO